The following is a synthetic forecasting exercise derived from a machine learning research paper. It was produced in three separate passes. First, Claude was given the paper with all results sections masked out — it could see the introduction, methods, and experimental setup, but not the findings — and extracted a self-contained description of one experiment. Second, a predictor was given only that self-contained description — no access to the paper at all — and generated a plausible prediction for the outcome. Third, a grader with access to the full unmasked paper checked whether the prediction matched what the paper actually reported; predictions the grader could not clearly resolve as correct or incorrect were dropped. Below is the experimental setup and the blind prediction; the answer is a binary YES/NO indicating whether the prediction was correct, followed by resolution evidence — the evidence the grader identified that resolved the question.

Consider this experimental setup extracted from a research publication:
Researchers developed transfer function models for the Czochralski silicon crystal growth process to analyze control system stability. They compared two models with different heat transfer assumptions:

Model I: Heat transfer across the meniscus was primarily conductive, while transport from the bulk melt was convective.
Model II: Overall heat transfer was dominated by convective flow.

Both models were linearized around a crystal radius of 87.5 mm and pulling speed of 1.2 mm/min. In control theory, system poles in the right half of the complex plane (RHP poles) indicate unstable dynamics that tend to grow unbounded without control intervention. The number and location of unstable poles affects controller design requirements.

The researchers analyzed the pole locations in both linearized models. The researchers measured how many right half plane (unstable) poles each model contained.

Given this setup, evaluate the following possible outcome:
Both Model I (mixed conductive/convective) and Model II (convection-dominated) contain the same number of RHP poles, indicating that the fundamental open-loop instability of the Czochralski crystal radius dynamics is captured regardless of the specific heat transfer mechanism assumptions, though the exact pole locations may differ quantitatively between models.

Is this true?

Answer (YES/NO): NO